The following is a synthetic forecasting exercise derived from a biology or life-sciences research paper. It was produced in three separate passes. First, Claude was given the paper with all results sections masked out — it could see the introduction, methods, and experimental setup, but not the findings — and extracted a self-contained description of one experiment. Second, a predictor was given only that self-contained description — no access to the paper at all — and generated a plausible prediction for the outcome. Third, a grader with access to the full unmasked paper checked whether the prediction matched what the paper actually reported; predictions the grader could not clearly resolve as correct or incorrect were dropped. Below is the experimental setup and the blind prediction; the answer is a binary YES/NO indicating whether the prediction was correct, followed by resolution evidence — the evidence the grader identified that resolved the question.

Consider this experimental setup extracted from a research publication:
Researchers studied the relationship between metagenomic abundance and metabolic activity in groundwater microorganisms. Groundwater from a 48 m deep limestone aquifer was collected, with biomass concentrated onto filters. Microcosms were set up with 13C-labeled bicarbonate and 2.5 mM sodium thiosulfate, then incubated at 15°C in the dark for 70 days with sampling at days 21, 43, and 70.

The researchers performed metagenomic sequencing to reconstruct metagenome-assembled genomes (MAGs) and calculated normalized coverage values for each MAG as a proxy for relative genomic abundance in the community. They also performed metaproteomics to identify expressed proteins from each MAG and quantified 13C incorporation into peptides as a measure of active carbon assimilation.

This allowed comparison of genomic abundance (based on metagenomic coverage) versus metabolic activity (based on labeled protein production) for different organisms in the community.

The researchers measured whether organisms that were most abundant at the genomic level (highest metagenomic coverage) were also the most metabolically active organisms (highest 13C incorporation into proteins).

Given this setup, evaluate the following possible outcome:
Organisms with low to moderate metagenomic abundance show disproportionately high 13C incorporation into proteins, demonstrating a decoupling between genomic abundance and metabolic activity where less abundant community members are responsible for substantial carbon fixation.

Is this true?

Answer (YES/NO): NO